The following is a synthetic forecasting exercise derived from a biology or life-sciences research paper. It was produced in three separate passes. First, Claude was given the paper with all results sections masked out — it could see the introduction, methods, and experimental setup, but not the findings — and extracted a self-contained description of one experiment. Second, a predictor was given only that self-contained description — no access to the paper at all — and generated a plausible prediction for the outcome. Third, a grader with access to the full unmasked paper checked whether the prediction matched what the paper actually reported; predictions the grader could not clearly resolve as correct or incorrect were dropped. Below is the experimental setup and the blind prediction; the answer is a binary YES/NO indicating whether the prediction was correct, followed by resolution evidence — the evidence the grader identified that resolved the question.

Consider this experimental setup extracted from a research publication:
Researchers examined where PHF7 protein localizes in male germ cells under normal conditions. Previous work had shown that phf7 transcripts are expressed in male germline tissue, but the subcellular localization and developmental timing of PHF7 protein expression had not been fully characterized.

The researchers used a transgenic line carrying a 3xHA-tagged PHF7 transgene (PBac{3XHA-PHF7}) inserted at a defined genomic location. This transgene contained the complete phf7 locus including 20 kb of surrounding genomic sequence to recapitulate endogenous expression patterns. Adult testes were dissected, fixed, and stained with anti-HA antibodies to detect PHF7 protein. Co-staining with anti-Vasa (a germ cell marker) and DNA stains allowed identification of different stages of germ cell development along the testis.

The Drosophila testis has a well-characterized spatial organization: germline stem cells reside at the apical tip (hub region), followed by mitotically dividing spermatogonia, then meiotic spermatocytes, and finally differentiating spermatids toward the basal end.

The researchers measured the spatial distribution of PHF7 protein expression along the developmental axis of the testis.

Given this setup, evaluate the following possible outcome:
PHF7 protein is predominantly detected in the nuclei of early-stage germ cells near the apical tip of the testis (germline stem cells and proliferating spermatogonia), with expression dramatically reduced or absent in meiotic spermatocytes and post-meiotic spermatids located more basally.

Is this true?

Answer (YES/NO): YES